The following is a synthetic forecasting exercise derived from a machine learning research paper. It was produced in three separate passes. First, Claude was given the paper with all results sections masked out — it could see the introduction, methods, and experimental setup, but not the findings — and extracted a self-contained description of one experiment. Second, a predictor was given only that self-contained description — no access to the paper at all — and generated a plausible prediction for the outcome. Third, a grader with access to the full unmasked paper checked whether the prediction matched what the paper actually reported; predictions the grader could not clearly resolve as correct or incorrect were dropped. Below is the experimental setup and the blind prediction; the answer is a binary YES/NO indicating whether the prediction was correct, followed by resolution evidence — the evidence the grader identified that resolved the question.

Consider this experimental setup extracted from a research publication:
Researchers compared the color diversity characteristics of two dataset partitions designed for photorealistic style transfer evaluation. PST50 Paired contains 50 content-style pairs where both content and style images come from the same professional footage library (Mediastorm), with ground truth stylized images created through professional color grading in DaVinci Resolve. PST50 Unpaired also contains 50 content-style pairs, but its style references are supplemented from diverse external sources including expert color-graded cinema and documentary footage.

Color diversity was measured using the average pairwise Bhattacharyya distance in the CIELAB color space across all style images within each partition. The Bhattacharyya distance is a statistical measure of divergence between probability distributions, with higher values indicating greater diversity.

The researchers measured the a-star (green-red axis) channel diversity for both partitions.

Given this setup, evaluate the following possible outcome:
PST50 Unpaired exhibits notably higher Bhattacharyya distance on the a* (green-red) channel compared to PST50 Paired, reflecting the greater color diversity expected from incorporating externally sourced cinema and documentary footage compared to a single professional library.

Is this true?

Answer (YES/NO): NO